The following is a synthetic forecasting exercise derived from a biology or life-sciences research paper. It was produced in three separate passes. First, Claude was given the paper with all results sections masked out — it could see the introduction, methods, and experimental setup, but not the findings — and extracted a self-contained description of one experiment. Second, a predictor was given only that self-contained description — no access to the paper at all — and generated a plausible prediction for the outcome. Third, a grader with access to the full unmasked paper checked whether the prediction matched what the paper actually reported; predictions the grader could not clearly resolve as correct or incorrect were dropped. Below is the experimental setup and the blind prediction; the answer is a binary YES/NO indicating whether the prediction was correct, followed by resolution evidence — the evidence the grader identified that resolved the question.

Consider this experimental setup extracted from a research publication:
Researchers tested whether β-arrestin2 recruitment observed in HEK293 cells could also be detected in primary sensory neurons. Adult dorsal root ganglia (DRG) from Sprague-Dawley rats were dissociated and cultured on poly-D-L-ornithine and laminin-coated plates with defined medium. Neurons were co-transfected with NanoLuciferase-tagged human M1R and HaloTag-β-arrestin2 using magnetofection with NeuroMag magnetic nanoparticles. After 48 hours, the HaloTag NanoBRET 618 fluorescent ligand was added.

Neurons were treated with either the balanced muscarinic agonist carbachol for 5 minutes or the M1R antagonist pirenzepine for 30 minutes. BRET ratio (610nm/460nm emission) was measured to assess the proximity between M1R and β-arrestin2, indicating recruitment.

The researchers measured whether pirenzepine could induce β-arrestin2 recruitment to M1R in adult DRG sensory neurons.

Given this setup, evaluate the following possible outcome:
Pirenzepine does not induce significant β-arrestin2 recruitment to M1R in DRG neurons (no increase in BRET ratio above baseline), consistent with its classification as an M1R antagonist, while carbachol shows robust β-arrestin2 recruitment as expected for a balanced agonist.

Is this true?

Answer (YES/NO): NO